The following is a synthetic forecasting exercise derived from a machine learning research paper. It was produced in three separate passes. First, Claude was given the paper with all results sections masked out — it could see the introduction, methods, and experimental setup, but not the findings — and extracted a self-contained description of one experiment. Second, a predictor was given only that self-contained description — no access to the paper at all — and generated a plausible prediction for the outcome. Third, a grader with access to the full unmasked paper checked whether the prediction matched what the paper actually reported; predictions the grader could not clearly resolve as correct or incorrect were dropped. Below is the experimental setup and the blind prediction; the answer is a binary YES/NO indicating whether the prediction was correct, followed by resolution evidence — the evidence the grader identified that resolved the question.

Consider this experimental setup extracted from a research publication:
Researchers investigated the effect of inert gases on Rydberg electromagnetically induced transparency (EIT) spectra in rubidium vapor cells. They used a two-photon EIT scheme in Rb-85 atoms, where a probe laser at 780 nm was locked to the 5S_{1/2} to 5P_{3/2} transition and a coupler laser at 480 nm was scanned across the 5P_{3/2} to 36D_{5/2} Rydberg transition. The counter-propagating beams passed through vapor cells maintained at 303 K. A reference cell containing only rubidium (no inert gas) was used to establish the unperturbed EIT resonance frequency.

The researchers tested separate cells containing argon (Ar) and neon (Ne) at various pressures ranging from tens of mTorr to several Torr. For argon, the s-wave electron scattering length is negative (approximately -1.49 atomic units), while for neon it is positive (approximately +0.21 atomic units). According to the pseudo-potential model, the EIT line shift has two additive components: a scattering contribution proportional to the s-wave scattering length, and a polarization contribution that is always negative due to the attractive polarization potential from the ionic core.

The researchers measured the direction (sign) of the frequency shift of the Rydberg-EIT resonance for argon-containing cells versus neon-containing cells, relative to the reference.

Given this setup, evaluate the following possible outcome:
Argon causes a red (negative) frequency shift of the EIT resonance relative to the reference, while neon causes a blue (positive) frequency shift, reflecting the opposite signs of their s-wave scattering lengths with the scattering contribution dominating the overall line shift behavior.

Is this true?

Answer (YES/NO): YES